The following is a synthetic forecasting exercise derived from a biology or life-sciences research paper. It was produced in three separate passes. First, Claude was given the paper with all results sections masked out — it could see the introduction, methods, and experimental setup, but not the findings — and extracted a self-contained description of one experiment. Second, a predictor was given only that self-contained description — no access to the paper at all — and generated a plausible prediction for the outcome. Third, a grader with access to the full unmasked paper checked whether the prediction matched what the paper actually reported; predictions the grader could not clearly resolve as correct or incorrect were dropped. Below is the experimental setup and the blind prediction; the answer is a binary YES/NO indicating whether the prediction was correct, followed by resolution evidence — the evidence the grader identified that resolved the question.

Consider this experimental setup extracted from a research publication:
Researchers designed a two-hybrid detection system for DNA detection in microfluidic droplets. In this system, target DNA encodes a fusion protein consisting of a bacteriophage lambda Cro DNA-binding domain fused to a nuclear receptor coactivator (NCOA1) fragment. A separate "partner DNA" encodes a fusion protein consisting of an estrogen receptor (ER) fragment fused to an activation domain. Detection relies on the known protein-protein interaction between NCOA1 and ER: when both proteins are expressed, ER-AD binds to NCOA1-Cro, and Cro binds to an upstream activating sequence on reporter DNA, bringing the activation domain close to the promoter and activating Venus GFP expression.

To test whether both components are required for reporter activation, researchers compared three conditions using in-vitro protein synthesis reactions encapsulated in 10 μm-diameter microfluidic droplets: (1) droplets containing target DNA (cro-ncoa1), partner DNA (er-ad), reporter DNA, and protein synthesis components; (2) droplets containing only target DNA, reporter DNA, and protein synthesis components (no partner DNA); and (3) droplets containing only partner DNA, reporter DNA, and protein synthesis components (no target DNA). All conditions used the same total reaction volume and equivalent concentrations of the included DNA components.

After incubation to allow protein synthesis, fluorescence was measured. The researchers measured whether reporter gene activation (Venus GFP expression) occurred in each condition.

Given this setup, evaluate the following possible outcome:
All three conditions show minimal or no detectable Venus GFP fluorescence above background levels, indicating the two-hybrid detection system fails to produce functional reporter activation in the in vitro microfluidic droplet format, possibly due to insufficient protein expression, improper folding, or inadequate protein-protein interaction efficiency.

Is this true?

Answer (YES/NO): NO